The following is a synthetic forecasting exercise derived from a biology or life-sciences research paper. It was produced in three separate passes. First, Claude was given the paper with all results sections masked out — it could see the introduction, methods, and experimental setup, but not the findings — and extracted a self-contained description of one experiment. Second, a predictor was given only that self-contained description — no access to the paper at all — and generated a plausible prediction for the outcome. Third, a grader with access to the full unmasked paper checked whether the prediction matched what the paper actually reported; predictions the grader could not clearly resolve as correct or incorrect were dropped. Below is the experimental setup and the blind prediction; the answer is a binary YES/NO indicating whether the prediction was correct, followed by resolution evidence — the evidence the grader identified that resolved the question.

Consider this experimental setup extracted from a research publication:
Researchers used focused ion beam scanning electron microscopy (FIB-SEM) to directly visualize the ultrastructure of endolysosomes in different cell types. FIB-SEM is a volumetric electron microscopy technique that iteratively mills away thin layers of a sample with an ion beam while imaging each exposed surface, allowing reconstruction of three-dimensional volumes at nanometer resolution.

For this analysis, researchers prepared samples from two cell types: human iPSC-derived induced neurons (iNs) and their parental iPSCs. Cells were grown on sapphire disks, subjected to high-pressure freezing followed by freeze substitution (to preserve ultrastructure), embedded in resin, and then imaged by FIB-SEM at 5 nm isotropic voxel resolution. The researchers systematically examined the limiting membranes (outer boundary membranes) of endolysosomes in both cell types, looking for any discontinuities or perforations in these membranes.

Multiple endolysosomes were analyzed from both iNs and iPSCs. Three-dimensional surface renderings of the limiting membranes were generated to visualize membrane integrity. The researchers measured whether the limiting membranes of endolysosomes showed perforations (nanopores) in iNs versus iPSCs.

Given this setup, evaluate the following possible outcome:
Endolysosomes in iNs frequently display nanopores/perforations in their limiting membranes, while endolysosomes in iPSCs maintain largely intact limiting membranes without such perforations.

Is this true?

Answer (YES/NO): YES